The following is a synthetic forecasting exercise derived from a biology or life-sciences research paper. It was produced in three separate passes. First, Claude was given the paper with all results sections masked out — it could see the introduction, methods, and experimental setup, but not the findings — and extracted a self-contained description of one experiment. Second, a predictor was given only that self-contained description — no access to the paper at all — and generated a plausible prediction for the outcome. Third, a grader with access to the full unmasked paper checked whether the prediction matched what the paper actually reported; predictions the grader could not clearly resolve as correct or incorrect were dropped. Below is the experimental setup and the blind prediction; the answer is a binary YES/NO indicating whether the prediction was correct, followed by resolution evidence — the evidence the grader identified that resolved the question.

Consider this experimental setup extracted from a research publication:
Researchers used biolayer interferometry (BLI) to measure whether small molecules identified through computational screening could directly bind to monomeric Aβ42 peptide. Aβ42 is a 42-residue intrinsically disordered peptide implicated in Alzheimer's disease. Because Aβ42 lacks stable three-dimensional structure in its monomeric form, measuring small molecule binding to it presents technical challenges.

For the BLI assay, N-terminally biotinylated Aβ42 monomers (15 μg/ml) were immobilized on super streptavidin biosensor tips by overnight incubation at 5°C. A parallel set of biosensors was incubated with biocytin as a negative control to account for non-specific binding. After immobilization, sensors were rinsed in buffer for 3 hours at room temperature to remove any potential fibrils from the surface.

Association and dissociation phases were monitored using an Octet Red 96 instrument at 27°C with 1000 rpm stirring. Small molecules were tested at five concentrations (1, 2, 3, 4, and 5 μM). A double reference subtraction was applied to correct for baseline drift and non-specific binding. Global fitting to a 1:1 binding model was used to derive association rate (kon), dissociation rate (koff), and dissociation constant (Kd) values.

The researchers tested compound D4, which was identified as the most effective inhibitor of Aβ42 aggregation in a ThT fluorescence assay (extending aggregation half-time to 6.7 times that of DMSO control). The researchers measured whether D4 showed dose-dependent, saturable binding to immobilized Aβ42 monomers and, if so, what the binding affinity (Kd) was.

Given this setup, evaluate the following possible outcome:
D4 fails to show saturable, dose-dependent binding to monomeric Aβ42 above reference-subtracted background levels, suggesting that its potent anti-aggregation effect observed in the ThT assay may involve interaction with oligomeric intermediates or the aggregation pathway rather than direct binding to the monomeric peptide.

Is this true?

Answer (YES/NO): NO